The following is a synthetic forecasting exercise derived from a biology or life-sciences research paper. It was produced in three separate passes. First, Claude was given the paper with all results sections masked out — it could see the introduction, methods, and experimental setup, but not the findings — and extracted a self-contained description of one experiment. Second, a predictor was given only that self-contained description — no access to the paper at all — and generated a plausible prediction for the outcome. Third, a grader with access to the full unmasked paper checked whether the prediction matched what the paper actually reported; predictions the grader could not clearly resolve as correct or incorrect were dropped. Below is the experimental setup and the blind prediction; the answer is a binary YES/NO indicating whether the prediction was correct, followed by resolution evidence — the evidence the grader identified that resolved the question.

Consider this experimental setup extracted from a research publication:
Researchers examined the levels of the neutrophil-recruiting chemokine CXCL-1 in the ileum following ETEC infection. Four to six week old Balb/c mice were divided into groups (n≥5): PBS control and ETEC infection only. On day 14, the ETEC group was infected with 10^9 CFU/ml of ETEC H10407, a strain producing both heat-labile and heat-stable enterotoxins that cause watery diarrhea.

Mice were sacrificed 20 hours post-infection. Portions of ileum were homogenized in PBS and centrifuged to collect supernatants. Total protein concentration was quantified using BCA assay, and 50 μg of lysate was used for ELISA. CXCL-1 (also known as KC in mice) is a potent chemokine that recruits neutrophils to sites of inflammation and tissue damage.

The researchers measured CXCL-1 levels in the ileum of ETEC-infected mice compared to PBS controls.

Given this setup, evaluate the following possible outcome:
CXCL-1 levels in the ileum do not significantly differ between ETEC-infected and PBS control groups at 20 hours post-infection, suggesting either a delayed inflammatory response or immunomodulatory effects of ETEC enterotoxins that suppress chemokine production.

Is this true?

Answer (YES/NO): NO